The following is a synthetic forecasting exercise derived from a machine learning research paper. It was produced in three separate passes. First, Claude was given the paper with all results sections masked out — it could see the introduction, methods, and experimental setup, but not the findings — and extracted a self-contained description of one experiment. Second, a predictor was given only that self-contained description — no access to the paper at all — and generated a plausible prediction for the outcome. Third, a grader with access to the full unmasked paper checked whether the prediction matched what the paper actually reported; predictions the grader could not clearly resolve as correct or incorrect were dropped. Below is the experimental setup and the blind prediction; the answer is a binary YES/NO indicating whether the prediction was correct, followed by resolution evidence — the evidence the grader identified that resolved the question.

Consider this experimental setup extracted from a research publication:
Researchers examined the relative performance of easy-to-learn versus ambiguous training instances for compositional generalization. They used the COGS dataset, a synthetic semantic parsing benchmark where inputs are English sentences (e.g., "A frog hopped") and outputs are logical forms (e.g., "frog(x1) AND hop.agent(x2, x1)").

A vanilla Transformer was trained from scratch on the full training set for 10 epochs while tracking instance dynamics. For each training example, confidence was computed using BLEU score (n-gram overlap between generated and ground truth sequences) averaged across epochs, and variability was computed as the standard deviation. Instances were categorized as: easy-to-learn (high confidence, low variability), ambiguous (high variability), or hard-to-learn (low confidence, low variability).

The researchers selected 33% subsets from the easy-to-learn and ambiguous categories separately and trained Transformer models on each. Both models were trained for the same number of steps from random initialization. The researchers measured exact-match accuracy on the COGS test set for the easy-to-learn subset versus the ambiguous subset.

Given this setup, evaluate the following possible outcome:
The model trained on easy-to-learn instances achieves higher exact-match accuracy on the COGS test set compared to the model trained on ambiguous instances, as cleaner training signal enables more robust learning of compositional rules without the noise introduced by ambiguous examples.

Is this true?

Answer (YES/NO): NO